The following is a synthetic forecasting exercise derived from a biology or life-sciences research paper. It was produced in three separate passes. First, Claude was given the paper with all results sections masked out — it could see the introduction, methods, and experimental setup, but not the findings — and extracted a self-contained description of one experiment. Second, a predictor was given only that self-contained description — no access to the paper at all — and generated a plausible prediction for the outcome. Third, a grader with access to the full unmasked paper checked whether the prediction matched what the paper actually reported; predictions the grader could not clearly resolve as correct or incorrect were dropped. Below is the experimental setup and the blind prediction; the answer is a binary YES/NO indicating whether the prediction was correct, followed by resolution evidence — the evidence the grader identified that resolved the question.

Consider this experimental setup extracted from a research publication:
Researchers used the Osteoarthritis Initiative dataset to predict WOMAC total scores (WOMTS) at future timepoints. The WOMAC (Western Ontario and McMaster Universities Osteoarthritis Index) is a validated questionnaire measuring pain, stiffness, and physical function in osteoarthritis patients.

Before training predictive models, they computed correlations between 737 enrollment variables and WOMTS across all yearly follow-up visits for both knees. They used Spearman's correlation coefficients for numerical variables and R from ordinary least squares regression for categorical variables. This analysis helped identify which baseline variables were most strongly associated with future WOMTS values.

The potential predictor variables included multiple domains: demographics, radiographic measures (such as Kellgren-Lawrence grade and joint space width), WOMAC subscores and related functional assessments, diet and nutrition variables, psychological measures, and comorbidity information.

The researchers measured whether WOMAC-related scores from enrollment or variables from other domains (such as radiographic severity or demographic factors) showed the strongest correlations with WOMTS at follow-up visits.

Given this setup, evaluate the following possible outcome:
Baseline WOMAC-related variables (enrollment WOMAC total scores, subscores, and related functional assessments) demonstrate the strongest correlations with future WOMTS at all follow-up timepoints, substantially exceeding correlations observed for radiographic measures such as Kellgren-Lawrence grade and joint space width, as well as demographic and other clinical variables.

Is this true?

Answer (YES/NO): YES